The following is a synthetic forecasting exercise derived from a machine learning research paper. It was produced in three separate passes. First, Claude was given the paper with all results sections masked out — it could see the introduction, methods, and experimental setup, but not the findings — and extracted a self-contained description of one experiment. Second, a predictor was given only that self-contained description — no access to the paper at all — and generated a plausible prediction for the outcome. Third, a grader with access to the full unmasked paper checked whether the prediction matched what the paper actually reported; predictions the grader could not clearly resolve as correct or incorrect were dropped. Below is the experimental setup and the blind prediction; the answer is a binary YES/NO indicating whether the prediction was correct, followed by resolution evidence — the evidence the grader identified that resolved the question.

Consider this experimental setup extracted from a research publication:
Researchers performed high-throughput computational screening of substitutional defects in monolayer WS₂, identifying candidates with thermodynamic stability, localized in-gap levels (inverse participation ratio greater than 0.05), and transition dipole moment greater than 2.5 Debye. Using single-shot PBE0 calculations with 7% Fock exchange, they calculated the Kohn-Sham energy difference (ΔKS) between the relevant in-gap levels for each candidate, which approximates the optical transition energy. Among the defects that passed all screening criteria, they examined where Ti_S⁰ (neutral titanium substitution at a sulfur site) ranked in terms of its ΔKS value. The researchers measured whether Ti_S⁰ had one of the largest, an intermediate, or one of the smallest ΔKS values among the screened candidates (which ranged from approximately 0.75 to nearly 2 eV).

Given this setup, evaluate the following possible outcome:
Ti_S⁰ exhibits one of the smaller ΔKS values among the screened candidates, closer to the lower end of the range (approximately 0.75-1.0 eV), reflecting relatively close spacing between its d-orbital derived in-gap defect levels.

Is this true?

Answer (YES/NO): NO